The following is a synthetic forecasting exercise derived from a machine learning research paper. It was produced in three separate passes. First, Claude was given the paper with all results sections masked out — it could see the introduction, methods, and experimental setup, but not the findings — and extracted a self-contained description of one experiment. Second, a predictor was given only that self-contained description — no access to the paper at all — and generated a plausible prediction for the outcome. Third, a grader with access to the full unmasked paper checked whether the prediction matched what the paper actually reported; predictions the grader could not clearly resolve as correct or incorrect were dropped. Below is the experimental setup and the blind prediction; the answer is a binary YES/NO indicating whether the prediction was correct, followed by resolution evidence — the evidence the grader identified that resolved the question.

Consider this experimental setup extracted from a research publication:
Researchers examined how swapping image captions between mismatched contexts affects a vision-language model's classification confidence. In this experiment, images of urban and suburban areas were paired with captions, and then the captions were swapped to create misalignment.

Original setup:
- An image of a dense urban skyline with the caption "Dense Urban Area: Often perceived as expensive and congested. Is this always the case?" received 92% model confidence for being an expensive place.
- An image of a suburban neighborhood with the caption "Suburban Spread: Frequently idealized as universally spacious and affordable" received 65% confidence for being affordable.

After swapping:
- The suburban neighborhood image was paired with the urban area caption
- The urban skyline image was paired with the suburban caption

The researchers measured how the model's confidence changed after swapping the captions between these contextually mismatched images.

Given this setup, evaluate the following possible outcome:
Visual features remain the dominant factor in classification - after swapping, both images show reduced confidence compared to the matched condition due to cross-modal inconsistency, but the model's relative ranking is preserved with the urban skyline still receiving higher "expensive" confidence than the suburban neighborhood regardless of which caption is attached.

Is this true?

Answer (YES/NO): NO